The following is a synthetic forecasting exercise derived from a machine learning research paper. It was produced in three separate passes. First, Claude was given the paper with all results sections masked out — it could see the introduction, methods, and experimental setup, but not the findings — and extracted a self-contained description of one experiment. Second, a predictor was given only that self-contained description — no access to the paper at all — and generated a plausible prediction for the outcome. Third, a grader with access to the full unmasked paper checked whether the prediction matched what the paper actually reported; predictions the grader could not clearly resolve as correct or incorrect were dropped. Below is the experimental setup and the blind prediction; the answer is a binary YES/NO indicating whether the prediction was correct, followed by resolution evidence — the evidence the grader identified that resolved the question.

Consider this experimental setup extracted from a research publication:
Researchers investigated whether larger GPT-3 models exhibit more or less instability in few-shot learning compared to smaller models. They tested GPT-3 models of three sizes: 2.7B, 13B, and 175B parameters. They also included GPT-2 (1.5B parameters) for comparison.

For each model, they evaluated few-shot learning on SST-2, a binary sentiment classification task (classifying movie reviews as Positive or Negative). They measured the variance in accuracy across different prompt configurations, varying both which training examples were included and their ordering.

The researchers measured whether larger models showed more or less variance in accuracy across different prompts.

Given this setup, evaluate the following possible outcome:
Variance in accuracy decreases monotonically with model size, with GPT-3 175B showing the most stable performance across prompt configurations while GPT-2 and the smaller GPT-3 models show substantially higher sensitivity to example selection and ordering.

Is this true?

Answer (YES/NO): NO